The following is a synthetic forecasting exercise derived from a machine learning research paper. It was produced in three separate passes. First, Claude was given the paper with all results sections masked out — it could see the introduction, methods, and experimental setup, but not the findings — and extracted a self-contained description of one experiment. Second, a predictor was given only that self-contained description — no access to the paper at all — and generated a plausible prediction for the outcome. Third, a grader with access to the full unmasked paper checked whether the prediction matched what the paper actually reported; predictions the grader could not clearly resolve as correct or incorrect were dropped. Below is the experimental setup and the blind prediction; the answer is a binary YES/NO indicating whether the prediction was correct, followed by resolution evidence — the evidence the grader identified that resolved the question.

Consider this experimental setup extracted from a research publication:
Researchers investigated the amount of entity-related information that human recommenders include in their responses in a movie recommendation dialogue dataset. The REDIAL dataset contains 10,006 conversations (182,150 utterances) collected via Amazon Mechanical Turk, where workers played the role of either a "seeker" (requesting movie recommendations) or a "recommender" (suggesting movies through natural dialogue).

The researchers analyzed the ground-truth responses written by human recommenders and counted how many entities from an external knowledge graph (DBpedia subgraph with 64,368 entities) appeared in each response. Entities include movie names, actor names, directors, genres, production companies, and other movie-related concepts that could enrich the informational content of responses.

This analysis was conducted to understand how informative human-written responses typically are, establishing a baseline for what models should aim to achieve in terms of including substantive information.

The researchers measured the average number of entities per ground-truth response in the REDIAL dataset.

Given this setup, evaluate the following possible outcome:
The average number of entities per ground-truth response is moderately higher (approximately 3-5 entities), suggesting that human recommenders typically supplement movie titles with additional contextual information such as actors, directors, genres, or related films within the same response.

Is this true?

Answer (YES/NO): NO